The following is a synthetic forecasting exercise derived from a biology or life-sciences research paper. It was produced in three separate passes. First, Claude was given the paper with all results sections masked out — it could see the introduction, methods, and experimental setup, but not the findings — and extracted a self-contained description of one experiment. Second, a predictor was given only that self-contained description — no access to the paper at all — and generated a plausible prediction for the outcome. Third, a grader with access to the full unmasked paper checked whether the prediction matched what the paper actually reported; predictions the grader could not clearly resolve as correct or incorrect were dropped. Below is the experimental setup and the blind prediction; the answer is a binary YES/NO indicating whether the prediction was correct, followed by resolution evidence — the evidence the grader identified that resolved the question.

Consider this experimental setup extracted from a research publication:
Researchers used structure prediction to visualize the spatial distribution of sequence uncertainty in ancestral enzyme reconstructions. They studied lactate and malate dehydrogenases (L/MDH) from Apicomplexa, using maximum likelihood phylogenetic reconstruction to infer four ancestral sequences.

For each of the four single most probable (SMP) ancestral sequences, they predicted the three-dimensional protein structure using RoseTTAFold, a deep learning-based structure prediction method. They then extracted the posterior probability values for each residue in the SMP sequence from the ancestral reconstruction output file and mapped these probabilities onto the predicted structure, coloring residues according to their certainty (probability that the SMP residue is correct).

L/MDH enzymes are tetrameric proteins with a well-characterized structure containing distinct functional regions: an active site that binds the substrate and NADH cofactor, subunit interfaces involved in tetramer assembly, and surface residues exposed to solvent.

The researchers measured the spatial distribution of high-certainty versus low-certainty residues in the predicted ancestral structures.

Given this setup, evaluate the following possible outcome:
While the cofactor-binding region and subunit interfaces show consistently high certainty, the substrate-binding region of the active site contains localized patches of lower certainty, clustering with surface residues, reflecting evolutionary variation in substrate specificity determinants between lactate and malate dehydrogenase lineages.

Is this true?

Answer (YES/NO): NO